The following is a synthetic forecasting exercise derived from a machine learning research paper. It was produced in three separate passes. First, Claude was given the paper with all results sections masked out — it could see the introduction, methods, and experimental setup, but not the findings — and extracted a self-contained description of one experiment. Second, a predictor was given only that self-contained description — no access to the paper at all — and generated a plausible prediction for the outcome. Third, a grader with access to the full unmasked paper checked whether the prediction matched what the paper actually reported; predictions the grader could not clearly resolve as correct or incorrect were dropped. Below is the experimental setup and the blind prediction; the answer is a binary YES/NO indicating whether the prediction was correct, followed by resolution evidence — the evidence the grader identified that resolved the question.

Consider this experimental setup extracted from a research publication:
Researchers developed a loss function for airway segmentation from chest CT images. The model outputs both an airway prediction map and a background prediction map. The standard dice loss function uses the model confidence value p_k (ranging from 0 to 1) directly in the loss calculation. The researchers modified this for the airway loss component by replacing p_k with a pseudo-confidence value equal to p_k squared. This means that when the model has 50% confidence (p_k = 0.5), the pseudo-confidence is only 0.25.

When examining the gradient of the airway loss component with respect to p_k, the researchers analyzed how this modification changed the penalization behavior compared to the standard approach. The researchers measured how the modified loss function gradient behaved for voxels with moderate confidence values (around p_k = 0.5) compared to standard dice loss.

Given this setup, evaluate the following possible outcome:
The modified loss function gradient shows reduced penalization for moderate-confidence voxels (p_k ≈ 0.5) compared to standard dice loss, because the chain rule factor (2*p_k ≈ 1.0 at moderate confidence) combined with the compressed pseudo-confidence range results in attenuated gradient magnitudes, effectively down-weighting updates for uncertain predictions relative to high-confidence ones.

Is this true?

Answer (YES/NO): NO